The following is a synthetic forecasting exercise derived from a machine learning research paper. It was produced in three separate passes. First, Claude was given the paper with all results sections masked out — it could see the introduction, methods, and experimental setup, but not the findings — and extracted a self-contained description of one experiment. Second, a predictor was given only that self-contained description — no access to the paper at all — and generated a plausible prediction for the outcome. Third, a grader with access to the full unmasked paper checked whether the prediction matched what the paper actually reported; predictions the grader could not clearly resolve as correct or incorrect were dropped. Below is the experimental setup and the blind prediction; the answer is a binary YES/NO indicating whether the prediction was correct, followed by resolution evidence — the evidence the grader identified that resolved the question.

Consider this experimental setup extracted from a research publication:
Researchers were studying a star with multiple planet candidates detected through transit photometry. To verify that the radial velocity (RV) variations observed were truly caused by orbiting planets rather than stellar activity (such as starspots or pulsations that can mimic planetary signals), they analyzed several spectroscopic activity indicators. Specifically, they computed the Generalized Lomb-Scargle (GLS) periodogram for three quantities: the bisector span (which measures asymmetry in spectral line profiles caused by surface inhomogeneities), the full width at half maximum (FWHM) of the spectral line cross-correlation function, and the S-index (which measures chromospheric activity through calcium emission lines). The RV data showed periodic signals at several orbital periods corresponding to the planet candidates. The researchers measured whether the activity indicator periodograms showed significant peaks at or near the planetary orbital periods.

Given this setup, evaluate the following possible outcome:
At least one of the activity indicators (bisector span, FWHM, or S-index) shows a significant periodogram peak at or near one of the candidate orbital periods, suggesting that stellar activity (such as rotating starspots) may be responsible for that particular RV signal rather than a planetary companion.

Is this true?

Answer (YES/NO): NO